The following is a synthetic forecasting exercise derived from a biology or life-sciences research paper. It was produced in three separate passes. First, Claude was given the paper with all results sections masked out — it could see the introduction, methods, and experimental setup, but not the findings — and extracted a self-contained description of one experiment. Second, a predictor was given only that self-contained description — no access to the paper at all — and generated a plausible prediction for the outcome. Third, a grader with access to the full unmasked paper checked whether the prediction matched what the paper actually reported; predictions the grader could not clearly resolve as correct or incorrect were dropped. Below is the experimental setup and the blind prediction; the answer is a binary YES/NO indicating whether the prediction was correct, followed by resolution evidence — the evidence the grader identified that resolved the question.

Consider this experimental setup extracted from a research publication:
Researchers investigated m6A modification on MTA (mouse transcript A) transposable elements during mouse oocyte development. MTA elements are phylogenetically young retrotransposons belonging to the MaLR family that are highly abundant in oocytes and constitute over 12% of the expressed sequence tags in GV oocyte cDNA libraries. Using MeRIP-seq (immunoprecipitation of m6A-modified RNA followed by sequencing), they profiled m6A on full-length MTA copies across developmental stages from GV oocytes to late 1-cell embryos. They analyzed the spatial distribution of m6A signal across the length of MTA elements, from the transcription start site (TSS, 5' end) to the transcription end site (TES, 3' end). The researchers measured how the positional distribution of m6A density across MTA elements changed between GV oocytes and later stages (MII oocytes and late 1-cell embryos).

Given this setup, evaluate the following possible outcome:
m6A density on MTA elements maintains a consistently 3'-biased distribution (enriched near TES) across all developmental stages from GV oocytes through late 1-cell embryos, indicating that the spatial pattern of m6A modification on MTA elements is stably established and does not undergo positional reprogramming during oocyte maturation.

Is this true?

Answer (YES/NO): NO